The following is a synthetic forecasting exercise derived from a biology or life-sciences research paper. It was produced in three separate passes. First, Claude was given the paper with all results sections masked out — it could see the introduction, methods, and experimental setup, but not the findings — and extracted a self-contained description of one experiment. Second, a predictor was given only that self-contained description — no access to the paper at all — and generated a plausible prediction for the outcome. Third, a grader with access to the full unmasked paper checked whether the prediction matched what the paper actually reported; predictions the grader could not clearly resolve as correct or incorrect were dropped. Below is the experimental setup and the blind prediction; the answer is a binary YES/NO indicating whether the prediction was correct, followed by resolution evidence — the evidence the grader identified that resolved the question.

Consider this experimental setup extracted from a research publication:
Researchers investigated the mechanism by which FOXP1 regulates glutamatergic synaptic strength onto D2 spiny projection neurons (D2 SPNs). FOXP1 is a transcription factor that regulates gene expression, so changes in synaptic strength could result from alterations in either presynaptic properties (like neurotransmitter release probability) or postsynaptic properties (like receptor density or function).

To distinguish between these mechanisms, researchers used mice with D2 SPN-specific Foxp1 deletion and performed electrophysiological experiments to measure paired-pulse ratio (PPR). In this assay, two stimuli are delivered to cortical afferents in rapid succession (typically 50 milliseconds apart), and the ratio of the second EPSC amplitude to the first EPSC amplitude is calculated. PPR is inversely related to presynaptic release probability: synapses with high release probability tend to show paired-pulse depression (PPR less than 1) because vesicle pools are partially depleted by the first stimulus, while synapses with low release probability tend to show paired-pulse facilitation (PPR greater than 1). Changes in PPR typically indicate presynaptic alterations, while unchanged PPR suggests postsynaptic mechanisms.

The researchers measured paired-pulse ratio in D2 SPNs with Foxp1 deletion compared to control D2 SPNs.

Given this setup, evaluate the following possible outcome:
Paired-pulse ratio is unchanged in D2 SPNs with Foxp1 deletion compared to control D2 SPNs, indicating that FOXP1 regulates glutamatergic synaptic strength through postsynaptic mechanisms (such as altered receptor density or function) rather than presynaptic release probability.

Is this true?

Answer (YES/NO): YES